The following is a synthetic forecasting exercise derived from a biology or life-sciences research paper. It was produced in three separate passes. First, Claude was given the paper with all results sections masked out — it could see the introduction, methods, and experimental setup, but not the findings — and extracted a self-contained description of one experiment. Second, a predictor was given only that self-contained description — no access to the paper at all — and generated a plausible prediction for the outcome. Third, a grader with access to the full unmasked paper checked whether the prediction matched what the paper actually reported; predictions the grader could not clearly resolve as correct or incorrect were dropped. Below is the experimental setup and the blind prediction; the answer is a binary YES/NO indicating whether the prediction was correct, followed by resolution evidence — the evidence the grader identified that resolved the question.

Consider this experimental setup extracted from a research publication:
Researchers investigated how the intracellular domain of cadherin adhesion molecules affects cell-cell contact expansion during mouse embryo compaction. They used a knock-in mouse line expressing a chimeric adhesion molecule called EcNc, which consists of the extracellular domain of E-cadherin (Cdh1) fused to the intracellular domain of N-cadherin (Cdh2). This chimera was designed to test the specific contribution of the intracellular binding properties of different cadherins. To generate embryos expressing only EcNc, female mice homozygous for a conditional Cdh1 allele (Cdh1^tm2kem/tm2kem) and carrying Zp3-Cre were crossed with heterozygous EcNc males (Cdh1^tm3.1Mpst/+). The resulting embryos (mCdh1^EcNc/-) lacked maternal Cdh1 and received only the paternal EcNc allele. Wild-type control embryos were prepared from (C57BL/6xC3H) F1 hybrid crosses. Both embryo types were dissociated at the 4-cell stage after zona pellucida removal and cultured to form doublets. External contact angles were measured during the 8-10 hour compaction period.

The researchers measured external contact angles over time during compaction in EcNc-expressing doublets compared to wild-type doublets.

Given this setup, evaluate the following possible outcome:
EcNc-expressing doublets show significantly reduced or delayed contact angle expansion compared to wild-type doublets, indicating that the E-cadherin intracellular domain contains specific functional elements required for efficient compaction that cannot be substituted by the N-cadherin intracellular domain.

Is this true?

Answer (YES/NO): YES